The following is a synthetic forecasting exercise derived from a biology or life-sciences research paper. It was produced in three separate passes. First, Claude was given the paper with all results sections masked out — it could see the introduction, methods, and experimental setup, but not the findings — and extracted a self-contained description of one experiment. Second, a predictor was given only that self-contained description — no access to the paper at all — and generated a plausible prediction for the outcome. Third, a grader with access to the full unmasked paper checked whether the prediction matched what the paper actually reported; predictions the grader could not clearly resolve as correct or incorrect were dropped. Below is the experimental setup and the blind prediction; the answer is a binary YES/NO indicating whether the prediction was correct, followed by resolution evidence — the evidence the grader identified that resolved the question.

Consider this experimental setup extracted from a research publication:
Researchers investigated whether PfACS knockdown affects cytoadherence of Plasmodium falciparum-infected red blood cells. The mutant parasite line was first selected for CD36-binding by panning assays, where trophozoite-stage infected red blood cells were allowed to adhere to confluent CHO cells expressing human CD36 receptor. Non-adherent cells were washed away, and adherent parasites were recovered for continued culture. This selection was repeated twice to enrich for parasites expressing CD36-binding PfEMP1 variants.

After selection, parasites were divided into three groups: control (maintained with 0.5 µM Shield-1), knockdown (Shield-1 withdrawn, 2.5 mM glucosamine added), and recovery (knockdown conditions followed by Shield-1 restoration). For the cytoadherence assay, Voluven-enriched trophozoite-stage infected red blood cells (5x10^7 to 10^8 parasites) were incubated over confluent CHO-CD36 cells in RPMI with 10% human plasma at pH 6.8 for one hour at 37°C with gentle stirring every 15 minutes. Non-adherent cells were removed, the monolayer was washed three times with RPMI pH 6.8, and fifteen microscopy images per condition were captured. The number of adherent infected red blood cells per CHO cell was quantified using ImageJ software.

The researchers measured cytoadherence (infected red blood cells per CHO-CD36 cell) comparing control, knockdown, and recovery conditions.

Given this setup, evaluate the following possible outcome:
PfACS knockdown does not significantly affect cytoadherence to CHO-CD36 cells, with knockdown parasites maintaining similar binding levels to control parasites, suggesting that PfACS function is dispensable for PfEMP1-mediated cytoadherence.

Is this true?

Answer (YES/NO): NO